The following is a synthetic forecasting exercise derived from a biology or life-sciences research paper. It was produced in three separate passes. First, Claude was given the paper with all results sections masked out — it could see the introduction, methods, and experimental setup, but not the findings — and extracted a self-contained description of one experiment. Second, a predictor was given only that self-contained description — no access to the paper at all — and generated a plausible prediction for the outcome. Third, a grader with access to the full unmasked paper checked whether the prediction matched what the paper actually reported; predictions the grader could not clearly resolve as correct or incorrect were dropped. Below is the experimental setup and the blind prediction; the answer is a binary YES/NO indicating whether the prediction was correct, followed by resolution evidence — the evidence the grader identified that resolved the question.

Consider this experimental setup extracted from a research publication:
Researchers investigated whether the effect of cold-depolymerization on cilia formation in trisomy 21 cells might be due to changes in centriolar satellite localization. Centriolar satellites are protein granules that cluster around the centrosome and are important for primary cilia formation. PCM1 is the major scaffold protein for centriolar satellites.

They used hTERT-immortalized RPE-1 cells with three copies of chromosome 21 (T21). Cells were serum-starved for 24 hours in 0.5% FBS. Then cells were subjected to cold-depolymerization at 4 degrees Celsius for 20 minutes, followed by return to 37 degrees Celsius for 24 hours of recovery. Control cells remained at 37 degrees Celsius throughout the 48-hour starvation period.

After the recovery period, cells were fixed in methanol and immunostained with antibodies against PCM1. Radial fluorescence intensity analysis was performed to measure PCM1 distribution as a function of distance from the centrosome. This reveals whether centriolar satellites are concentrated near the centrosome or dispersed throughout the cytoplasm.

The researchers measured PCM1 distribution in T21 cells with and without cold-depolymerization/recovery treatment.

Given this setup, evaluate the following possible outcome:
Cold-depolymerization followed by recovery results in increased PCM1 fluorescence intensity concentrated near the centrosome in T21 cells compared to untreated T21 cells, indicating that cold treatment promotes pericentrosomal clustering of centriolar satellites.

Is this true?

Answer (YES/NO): NO